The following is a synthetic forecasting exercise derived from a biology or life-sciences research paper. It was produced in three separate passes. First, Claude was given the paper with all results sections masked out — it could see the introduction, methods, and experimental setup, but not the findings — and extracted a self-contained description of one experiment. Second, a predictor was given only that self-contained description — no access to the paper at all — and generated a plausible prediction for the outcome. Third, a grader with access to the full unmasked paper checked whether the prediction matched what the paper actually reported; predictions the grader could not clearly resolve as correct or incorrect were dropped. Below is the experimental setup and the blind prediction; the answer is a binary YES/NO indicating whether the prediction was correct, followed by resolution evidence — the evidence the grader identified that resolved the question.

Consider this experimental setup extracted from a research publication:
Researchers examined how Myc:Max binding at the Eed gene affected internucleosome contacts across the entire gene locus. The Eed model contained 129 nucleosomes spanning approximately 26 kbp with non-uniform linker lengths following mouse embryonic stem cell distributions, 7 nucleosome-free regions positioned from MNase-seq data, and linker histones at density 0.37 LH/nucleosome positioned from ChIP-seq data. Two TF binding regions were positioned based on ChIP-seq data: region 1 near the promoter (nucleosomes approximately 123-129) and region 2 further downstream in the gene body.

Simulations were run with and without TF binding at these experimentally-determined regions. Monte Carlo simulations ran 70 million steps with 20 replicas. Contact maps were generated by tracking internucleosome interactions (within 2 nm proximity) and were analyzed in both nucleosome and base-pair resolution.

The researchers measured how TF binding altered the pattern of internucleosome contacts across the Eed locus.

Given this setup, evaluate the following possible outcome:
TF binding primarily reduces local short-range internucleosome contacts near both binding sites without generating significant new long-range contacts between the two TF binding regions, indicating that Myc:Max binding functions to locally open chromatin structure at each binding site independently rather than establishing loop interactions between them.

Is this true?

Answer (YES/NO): NO